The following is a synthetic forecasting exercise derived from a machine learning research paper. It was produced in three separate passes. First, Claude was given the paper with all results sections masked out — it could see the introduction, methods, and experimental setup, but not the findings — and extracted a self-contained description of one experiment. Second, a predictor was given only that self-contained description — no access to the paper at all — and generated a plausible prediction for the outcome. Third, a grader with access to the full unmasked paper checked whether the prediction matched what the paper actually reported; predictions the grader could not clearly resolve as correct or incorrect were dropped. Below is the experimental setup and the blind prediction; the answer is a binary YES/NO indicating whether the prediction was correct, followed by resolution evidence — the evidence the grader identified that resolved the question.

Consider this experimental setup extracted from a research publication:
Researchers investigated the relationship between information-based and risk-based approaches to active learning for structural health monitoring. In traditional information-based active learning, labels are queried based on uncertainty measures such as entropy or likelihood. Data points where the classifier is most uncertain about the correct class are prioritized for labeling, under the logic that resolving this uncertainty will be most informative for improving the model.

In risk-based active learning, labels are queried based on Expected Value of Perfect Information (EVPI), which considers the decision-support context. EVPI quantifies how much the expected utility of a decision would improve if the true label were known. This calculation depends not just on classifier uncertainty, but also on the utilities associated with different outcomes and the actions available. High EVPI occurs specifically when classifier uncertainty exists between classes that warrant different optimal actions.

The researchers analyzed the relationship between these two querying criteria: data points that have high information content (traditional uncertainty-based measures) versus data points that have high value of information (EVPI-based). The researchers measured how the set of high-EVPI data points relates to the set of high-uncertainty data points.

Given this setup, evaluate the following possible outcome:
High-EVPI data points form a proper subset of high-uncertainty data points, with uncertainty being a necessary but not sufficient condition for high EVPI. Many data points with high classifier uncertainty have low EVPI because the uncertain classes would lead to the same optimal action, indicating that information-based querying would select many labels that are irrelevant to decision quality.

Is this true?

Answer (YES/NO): YES